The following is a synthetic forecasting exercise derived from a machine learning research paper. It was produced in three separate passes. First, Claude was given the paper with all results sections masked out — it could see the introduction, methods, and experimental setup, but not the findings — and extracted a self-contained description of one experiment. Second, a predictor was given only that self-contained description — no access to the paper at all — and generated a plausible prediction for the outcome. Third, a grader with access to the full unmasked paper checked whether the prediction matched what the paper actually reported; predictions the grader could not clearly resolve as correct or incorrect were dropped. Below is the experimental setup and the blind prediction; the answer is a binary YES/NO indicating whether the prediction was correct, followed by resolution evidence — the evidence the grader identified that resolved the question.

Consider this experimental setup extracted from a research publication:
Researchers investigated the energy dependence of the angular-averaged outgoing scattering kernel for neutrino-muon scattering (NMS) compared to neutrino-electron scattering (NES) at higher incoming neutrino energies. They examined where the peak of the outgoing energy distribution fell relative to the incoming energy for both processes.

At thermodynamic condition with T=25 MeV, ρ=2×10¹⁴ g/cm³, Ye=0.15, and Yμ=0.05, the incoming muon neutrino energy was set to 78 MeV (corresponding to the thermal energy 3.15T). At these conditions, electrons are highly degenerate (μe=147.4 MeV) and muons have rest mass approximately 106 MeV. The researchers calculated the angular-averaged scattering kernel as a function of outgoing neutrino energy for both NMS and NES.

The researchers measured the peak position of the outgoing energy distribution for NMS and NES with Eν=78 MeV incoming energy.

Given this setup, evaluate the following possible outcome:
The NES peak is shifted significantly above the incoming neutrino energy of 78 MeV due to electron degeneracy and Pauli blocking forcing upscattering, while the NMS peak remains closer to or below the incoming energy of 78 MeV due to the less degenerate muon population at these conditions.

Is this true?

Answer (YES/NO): NO